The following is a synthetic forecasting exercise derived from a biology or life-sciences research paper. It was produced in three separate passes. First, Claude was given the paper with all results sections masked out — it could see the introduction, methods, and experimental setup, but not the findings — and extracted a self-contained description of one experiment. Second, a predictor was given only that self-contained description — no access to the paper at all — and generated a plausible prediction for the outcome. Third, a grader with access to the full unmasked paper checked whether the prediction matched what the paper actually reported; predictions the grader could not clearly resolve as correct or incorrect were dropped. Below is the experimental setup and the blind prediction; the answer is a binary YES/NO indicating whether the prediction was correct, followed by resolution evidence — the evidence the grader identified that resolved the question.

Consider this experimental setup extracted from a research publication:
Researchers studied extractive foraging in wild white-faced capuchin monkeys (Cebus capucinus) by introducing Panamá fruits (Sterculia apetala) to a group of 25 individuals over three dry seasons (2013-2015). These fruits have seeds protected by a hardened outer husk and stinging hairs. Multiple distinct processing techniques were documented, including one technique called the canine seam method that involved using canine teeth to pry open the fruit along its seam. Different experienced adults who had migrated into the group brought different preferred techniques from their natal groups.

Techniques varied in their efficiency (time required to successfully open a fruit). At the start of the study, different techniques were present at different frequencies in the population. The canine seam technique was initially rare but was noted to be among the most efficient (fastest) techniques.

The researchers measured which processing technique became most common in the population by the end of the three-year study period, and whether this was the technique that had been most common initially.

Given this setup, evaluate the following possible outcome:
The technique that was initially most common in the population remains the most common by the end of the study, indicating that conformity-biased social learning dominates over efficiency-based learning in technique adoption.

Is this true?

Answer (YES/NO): NO